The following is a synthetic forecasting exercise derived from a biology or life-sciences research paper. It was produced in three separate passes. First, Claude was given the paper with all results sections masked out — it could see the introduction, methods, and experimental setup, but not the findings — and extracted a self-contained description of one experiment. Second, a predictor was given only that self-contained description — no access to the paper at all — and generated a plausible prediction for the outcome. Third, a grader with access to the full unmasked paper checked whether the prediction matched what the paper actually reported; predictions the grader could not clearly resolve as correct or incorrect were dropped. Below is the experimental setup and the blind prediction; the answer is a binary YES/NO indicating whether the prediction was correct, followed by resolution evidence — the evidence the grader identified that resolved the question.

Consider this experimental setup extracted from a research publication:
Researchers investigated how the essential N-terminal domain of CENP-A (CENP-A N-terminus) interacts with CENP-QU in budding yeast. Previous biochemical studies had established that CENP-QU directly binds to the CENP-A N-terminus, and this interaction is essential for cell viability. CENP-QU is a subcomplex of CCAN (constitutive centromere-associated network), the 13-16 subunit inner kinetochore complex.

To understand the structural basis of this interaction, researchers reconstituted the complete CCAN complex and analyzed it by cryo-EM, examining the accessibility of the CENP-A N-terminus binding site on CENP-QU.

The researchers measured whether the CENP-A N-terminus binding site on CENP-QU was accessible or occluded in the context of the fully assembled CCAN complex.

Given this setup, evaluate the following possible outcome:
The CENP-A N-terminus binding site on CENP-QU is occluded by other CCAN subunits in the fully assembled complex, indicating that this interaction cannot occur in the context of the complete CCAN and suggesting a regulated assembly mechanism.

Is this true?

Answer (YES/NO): YES